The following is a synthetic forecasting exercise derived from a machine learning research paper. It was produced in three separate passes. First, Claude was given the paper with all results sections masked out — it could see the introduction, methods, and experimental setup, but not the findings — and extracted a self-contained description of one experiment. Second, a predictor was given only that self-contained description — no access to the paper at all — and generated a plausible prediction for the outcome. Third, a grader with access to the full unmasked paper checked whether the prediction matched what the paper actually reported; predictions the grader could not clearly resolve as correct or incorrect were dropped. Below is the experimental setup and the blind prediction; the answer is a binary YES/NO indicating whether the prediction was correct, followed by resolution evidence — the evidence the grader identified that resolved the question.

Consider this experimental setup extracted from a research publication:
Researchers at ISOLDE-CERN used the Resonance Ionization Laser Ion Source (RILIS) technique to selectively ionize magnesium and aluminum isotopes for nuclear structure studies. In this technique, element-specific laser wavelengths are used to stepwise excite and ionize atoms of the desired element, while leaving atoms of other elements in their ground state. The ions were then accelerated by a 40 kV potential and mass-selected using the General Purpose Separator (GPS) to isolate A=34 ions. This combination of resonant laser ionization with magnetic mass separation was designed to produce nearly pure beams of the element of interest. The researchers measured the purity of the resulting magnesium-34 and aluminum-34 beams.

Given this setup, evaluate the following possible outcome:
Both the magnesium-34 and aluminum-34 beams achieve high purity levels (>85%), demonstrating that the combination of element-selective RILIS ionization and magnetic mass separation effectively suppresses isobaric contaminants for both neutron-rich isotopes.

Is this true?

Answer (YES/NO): YES